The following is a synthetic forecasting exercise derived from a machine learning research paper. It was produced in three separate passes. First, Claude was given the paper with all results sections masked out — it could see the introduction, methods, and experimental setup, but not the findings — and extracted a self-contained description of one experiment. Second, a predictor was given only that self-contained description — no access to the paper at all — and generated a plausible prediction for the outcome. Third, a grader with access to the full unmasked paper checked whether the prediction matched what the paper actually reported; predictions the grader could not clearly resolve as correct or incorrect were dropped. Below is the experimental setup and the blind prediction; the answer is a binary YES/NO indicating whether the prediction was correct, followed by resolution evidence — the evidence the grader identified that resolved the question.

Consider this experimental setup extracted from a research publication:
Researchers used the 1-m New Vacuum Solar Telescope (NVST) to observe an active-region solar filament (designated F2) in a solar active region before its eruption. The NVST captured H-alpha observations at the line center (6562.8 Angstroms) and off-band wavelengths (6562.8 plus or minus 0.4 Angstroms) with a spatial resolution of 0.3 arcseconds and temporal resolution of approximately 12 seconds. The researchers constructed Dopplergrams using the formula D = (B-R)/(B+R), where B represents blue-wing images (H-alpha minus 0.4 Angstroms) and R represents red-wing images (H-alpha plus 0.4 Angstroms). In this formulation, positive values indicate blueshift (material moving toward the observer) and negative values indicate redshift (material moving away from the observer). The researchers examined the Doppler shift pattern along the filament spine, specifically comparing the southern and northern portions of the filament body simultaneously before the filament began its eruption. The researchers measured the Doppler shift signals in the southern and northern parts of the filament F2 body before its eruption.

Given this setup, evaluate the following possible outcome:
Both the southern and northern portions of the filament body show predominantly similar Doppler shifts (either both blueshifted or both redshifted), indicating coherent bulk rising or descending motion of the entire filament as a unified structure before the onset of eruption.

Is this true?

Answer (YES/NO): NO